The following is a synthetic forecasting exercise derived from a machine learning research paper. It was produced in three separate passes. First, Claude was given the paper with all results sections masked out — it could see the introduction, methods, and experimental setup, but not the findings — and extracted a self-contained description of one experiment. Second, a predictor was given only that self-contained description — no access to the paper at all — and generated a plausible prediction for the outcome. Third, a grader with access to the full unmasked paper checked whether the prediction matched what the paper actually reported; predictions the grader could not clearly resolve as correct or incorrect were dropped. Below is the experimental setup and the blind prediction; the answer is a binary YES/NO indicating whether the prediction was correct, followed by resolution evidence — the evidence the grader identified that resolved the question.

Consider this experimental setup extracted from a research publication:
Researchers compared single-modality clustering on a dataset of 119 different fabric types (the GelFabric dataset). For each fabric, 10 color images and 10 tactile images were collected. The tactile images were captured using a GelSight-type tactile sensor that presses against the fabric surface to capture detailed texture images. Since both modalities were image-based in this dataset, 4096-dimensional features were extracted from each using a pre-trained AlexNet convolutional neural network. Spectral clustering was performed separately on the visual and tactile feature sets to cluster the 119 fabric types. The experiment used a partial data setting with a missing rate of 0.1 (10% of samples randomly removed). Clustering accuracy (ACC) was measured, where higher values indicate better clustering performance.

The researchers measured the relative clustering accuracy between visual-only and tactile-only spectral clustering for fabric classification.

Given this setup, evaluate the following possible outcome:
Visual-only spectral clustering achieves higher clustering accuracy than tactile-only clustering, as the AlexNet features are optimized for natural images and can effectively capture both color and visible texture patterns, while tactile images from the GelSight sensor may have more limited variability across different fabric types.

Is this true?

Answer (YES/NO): YES